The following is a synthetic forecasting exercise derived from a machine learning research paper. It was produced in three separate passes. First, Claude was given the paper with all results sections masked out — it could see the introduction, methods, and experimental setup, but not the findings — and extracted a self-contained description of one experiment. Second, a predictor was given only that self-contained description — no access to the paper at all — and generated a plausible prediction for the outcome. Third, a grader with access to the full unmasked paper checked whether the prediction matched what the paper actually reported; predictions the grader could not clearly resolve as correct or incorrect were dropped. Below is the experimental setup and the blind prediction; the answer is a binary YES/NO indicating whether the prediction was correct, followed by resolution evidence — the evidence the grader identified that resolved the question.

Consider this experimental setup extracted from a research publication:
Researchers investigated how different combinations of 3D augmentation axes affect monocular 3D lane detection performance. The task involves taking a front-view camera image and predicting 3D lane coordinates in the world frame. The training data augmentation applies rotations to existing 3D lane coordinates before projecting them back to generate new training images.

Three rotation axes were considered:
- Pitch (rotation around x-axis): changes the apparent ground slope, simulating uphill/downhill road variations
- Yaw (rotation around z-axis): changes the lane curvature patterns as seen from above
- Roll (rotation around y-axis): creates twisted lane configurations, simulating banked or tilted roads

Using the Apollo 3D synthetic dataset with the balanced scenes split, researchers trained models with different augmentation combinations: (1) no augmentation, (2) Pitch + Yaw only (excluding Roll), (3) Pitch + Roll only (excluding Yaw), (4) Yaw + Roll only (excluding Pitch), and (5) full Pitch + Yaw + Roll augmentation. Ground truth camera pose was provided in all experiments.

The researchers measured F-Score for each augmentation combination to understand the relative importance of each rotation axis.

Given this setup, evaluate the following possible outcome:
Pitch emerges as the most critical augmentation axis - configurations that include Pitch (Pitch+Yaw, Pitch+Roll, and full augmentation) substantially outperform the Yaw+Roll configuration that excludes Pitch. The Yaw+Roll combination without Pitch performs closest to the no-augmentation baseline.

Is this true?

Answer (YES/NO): NO